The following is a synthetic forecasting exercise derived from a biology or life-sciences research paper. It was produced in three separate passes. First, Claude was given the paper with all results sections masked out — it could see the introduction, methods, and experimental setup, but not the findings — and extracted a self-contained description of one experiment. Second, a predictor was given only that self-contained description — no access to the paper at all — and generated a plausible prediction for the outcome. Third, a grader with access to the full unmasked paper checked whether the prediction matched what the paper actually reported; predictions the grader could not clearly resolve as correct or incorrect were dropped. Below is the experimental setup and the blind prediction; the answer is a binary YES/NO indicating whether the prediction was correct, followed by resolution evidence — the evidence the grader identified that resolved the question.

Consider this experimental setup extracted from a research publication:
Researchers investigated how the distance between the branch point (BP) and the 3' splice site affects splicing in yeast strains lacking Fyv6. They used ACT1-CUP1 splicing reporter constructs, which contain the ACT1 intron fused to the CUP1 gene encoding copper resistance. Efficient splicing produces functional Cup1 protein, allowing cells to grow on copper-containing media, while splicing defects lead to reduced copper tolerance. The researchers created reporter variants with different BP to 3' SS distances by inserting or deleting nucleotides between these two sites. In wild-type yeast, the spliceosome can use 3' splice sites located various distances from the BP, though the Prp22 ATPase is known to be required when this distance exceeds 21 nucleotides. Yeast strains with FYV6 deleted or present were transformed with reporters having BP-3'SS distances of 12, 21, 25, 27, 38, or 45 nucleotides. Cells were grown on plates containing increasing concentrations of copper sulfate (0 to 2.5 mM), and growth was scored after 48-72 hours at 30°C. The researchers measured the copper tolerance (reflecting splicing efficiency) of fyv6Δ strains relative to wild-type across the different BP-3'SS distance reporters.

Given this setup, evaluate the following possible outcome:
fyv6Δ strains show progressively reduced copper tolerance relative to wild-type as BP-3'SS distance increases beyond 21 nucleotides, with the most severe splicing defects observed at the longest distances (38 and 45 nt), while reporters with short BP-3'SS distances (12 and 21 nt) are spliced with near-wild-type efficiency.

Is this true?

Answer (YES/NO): NO